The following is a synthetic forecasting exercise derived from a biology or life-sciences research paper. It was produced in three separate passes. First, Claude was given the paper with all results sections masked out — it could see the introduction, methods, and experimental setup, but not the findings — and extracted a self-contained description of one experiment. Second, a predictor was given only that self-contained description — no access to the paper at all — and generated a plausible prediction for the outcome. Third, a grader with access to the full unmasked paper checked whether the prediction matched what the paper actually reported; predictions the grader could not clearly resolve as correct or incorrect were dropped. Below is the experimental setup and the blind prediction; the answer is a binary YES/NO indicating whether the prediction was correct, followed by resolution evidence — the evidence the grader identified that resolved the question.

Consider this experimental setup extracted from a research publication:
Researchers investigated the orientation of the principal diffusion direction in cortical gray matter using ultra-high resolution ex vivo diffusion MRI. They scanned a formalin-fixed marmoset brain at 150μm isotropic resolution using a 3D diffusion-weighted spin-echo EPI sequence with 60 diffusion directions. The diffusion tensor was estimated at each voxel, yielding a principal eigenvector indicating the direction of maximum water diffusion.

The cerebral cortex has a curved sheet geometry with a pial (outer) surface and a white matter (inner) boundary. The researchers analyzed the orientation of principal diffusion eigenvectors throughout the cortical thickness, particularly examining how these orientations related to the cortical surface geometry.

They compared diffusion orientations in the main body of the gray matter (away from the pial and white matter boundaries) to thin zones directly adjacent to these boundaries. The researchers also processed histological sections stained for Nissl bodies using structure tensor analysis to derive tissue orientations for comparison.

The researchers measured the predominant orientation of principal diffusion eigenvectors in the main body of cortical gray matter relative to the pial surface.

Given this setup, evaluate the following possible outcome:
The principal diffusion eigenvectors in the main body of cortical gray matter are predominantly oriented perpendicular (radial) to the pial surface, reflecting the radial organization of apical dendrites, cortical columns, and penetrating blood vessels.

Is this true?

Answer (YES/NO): YES